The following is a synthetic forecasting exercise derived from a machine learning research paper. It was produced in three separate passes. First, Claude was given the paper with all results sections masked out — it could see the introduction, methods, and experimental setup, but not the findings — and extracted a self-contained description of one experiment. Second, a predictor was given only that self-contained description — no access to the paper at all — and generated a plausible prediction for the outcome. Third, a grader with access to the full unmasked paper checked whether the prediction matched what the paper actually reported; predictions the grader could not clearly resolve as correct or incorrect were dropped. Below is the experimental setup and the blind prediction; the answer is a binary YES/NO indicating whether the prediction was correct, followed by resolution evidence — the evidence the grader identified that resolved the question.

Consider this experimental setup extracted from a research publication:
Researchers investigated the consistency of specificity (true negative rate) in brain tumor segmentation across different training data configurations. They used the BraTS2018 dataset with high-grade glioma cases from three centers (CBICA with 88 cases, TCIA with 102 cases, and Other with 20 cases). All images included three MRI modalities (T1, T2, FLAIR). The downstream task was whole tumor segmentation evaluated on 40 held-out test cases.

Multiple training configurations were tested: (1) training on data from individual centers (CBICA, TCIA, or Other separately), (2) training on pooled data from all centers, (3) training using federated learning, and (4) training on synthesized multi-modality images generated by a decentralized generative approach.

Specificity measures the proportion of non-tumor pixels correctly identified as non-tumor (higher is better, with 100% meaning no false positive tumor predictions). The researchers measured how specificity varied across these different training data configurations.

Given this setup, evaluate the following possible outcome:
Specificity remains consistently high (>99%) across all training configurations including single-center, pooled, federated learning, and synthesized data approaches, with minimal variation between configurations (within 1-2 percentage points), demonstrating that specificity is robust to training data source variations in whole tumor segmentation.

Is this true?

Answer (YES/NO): YES